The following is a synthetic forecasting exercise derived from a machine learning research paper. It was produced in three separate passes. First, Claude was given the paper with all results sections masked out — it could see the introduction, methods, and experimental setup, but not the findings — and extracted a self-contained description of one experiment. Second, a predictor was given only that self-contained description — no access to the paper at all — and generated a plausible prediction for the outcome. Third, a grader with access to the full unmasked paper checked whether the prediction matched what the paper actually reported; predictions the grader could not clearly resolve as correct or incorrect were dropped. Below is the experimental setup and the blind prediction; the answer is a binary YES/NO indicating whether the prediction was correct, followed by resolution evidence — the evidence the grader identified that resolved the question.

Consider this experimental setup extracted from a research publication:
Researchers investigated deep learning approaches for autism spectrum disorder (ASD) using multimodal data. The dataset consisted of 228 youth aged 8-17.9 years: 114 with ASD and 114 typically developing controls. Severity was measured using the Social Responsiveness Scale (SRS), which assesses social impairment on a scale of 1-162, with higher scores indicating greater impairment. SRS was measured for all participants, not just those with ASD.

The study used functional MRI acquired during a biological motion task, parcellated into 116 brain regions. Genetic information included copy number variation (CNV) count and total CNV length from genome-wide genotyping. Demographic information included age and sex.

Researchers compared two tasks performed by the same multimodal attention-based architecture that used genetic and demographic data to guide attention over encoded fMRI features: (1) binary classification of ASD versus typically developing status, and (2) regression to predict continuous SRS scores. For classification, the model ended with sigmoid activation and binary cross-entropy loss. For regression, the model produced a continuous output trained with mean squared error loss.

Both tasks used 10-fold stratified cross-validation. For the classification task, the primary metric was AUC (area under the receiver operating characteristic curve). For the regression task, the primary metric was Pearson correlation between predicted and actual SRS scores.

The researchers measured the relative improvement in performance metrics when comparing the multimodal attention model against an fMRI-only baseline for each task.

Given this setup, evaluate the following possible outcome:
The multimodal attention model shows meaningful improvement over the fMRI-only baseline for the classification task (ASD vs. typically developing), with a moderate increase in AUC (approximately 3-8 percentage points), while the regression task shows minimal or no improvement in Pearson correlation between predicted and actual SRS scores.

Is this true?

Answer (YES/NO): YES